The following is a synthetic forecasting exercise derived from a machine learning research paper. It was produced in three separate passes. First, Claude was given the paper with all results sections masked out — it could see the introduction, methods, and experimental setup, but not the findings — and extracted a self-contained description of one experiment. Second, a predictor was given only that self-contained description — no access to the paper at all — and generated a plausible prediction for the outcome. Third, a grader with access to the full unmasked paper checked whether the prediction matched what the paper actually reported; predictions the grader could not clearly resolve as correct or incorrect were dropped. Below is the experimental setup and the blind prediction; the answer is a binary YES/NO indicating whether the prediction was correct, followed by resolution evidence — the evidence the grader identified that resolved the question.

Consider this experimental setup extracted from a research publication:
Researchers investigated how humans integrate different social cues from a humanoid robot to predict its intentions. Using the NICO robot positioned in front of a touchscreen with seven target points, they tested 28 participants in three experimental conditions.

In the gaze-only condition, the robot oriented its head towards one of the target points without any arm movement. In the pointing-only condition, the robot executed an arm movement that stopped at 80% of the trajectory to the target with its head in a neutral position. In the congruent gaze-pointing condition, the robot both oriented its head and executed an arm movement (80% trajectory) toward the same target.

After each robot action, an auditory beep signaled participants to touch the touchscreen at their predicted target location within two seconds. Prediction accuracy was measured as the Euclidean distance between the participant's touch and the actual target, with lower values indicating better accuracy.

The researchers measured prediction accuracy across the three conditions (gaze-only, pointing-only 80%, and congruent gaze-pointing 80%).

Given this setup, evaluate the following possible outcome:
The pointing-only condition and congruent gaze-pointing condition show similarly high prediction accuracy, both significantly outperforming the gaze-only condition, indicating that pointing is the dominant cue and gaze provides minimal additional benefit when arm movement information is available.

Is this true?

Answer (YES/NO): NO